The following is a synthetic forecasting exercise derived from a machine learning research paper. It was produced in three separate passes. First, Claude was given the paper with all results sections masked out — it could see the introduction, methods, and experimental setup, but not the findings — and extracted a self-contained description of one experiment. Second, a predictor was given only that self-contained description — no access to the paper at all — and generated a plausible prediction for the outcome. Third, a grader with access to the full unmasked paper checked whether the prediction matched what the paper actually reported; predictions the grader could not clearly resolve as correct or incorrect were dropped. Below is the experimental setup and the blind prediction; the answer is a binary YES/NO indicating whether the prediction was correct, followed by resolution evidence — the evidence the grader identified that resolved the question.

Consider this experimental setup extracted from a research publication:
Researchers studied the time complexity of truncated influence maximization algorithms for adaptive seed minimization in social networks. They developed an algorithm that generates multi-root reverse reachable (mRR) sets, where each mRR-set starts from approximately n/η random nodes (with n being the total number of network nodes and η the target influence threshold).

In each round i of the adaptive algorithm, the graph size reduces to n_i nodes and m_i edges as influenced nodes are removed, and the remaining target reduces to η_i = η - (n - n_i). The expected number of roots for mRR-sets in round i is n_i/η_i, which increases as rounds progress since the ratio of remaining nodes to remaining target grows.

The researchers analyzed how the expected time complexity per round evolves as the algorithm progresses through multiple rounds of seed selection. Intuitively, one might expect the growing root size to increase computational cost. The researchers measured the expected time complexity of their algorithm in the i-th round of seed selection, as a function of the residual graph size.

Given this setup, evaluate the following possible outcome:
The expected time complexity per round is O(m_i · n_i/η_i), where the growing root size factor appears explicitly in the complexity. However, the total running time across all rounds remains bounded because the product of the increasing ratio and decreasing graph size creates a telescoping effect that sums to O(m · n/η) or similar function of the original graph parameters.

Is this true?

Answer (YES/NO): NO